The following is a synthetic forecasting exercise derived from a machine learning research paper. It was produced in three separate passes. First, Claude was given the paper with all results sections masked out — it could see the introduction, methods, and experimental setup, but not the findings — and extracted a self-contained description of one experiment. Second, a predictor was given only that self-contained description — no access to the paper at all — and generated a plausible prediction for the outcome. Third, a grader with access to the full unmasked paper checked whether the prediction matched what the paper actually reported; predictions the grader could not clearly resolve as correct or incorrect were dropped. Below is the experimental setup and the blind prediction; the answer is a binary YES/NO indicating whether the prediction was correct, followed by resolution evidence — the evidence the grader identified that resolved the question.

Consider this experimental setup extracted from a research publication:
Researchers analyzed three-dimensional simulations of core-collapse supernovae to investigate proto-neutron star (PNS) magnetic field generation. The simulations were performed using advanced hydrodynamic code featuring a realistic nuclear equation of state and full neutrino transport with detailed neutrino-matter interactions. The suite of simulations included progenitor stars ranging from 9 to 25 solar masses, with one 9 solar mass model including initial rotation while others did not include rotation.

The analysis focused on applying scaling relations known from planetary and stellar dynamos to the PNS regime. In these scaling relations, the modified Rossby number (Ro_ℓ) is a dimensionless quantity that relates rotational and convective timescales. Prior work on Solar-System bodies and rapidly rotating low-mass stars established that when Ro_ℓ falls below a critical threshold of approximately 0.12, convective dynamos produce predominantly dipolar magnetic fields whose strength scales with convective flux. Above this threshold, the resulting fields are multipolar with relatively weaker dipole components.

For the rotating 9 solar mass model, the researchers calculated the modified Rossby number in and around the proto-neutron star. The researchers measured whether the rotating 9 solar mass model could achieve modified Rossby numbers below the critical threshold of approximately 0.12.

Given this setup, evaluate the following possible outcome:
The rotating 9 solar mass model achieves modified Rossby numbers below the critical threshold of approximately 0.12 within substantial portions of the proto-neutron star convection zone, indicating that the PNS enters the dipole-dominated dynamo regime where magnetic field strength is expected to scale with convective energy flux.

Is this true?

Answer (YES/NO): NO